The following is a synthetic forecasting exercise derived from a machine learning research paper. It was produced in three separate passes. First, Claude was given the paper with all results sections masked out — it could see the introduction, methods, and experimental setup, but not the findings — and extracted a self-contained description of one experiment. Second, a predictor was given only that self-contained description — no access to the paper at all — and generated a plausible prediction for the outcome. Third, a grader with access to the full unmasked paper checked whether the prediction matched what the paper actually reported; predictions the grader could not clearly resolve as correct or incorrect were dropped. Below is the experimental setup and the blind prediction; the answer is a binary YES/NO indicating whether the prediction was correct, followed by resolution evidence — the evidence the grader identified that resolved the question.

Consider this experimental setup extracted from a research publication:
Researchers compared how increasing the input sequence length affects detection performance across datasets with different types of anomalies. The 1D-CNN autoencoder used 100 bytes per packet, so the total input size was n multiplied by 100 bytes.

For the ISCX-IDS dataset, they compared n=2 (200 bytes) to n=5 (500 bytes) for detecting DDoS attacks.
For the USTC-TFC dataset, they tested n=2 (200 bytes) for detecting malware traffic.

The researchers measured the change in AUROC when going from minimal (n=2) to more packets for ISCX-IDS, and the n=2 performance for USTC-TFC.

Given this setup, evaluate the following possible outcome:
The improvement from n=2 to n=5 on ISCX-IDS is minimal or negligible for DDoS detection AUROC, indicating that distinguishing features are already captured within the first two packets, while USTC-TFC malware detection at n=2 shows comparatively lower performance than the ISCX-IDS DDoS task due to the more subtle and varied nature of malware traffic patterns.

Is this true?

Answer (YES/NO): NO